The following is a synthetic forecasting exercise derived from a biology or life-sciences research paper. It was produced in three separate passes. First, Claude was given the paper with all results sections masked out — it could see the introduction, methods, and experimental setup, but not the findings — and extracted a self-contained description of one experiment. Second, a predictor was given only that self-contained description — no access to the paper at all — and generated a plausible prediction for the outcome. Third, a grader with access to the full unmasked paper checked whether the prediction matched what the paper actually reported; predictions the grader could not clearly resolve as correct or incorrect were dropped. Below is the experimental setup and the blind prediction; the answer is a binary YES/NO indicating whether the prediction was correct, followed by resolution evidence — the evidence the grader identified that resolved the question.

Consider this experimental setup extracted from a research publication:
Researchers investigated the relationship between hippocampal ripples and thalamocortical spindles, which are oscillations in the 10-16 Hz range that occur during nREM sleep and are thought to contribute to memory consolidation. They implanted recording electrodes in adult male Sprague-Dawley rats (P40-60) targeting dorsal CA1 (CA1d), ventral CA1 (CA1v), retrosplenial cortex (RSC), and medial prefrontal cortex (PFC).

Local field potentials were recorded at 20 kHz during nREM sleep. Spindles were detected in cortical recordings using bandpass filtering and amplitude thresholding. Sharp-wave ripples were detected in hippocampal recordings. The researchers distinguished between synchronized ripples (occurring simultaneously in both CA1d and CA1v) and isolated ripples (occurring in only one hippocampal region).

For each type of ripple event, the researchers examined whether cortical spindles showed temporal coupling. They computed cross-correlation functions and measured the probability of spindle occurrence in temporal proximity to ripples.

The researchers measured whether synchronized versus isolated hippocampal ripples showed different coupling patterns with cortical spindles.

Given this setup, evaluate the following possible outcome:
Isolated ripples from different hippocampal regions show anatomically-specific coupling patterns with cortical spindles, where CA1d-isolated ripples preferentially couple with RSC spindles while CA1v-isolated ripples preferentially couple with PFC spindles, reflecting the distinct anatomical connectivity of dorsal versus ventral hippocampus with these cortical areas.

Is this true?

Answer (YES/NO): YES